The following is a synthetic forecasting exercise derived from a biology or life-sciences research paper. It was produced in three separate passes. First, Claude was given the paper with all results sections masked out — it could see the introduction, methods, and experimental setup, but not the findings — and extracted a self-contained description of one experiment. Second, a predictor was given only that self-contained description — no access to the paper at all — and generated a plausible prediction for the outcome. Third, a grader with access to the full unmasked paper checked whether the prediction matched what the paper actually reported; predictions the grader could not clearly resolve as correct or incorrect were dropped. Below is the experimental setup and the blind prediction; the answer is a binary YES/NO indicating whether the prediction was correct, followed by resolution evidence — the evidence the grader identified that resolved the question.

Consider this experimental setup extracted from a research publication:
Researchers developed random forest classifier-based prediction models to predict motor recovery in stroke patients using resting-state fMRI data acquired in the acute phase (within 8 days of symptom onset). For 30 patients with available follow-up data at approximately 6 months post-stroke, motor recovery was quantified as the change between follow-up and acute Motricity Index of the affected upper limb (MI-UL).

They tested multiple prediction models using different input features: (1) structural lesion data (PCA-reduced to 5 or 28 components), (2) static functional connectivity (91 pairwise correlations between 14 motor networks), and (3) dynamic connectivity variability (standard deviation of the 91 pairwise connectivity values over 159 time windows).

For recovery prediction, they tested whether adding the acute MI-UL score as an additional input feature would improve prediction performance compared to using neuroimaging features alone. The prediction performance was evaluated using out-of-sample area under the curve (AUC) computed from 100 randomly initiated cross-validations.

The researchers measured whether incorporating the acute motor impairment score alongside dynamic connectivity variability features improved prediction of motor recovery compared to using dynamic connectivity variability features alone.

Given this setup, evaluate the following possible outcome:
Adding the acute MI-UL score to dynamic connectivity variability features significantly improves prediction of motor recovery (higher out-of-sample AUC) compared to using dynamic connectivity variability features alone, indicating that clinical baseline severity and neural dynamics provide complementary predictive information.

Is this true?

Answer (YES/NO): NO